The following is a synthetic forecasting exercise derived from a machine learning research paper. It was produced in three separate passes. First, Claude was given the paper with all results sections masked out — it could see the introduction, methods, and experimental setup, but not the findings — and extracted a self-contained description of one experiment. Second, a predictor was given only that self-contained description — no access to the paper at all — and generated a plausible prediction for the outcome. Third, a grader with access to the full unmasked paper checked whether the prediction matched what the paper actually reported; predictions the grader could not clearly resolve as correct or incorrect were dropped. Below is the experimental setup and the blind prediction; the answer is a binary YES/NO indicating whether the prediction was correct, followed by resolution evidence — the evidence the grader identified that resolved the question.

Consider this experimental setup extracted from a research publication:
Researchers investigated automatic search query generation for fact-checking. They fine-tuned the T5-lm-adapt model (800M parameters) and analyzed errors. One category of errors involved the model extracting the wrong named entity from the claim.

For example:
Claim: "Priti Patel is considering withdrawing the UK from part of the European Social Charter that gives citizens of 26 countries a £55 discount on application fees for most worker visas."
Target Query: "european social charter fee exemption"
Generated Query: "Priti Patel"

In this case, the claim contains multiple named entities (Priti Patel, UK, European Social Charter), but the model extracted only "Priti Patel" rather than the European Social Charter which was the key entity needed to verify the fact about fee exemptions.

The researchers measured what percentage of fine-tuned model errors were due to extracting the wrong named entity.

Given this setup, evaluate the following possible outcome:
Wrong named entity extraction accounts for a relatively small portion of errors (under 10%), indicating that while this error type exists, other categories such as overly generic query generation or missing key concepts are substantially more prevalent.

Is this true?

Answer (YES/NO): NO